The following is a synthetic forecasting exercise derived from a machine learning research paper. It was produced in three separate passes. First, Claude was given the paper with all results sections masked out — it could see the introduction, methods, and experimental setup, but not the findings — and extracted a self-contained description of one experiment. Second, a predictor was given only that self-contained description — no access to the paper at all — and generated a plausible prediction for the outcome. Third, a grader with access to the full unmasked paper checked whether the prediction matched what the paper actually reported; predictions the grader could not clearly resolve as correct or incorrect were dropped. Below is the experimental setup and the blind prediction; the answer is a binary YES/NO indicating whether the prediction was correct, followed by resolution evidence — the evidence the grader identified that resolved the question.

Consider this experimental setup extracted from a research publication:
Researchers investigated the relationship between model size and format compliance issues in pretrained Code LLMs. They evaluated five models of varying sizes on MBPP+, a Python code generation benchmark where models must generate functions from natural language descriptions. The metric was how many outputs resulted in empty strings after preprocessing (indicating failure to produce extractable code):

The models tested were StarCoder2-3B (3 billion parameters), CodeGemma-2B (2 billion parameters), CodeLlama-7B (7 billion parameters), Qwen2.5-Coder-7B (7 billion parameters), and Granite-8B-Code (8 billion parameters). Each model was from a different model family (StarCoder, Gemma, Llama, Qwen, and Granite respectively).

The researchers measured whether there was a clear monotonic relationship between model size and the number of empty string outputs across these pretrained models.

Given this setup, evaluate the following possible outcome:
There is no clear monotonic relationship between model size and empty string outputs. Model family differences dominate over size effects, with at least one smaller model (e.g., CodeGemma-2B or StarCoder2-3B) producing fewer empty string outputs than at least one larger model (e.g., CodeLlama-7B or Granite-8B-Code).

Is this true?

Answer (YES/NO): NO